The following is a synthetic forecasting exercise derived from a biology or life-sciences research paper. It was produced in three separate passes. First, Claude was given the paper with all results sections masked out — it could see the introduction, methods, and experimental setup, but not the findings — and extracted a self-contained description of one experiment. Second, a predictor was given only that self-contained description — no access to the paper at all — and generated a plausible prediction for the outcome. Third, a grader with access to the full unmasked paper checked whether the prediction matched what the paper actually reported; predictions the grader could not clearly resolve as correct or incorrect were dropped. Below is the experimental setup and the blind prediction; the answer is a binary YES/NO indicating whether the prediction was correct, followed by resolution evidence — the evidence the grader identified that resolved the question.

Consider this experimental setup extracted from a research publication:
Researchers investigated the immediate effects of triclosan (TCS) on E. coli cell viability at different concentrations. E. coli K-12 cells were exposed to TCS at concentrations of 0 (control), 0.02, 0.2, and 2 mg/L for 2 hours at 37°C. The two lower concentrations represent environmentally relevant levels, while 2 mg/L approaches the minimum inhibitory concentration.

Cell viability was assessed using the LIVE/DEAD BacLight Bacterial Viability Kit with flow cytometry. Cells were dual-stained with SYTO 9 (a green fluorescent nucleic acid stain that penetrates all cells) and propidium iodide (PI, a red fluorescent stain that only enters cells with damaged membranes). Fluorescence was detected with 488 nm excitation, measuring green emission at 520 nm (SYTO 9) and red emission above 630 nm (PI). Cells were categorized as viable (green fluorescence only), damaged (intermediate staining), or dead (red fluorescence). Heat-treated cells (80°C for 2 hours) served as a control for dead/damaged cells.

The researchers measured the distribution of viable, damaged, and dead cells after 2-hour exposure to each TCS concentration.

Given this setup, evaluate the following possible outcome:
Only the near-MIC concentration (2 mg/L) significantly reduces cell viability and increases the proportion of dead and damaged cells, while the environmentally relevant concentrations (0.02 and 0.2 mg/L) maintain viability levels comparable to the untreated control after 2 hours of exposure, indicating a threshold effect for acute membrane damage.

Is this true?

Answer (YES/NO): NO